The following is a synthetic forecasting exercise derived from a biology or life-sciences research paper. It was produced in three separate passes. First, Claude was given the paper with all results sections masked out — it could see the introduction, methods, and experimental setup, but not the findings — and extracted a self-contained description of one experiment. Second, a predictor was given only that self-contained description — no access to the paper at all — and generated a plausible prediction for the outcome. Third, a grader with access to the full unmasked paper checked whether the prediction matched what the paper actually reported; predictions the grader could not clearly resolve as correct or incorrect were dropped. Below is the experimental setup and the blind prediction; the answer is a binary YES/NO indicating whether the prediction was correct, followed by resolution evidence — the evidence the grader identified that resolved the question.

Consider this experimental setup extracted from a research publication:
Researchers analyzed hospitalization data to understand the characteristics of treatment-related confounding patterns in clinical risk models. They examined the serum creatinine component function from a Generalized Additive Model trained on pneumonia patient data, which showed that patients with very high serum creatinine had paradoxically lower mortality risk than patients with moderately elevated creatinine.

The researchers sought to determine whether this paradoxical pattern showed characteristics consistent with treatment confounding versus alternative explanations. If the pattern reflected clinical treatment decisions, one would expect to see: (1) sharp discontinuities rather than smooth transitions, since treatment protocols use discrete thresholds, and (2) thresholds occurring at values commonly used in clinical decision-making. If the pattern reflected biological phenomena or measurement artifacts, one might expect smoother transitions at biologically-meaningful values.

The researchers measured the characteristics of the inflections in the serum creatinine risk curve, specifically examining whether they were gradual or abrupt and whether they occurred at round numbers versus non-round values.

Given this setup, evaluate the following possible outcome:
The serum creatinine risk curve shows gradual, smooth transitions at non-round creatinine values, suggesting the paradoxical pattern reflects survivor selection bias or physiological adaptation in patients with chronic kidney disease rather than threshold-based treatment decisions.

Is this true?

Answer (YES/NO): NO